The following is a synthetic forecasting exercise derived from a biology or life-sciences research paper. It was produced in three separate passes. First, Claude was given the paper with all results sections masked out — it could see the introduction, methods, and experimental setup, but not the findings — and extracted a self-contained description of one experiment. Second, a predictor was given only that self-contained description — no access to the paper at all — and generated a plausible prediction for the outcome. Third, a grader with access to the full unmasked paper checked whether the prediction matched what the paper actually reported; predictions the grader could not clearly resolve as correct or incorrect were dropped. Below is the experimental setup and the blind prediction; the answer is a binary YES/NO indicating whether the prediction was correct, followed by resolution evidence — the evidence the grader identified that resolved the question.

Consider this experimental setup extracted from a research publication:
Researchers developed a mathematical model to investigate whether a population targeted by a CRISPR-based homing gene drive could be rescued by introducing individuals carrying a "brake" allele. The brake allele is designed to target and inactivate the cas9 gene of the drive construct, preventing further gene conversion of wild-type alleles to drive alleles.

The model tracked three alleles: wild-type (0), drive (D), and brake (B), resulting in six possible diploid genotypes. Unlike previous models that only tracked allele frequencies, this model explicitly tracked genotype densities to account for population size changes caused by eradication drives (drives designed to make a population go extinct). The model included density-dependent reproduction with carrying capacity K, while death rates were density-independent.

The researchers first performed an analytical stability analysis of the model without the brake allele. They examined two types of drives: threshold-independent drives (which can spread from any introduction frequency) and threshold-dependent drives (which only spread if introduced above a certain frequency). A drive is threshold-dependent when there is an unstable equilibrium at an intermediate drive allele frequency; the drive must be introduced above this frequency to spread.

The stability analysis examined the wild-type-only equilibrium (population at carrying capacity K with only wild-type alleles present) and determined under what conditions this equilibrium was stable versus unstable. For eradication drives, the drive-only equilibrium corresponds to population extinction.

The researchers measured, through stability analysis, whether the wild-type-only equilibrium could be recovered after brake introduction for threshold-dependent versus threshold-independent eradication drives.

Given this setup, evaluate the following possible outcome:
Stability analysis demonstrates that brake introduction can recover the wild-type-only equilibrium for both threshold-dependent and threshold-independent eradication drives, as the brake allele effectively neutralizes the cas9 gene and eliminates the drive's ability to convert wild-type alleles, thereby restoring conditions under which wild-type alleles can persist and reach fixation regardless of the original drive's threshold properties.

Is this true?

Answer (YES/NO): NO